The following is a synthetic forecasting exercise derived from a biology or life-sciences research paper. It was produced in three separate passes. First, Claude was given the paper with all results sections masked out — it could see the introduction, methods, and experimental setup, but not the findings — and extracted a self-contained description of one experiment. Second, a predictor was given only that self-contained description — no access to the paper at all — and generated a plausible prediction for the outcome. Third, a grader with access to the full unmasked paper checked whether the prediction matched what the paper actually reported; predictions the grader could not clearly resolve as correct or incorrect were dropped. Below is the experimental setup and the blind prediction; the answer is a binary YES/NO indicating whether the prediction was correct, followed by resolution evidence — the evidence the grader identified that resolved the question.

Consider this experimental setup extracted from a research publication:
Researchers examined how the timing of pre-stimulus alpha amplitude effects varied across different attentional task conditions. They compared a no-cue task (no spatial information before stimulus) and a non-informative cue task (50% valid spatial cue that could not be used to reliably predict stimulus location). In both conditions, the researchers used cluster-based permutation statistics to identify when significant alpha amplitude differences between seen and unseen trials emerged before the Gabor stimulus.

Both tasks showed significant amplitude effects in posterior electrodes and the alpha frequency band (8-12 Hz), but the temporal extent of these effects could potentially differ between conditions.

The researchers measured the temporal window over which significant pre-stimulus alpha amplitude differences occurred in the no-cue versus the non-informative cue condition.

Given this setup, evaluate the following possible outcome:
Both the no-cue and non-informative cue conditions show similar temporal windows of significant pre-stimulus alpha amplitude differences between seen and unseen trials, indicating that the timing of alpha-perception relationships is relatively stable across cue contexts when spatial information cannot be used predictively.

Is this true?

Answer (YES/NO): NO